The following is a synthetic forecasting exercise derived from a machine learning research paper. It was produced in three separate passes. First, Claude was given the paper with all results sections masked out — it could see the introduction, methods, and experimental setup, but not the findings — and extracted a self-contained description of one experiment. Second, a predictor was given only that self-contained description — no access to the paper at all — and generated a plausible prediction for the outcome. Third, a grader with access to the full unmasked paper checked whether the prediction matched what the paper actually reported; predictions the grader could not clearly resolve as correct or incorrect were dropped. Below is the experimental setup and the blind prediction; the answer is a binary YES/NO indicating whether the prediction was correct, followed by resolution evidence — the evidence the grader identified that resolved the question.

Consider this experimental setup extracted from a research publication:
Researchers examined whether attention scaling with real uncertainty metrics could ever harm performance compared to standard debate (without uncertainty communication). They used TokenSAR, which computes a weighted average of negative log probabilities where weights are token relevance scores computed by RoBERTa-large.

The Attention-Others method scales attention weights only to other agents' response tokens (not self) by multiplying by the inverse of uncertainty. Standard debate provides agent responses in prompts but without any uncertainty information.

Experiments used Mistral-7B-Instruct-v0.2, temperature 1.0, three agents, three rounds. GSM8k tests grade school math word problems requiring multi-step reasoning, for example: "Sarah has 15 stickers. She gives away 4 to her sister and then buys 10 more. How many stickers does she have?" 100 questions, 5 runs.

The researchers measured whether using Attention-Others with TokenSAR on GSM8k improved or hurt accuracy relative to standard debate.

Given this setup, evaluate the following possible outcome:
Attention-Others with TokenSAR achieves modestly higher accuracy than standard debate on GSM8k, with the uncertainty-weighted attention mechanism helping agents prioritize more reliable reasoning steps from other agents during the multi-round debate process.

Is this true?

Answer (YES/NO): NO